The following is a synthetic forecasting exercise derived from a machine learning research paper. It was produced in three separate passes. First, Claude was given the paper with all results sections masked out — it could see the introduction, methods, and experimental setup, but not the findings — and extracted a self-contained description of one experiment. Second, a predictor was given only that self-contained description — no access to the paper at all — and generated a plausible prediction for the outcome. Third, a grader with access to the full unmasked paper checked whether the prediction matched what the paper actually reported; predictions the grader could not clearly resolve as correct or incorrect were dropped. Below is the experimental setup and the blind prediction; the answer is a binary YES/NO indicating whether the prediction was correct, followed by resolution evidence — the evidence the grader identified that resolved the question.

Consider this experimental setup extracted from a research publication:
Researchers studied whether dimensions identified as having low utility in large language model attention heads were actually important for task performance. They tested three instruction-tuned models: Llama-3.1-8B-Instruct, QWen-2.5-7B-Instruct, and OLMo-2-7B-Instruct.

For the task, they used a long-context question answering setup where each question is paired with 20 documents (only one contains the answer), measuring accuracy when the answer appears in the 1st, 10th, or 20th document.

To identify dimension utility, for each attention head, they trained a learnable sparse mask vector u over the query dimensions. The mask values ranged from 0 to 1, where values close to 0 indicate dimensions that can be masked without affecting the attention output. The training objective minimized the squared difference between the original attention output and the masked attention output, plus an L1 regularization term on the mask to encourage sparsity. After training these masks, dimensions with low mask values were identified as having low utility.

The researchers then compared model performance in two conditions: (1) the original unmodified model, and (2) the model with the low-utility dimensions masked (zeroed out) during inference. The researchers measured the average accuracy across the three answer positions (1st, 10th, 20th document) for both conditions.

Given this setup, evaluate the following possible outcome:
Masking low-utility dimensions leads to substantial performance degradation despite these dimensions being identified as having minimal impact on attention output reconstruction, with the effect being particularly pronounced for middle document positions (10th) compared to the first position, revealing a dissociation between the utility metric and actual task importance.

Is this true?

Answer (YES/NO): NO